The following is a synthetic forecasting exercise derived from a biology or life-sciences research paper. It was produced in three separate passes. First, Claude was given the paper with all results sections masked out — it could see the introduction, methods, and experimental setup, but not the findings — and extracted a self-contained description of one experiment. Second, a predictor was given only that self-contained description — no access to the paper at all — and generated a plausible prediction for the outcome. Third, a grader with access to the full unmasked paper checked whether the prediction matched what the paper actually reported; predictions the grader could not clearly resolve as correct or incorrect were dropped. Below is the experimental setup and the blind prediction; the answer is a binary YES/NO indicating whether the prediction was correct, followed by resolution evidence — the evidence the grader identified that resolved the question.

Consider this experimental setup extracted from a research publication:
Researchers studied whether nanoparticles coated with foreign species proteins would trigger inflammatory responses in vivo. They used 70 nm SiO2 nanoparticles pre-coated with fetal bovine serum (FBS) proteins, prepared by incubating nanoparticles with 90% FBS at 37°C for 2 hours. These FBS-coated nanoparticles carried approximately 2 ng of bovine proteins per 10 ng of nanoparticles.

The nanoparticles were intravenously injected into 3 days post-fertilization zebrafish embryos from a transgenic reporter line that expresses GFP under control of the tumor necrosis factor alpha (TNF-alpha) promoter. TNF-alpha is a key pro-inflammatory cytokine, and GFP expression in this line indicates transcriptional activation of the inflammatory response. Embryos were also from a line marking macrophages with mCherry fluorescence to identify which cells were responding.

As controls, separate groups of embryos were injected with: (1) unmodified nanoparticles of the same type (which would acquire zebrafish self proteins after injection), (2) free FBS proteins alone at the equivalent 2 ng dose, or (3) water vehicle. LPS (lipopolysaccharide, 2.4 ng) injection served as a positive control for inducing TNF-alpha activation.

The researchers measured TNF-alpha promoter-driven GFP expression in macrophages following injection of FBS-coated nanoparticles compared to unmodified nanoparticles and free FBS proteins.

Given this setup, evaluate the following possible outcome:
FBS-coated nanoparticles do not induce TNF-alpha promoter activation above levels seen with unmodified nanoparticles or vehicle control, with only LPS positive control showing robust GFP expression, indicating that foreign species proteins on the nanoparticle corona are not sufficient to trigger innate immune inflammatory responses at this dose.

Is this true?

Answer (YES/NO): NO